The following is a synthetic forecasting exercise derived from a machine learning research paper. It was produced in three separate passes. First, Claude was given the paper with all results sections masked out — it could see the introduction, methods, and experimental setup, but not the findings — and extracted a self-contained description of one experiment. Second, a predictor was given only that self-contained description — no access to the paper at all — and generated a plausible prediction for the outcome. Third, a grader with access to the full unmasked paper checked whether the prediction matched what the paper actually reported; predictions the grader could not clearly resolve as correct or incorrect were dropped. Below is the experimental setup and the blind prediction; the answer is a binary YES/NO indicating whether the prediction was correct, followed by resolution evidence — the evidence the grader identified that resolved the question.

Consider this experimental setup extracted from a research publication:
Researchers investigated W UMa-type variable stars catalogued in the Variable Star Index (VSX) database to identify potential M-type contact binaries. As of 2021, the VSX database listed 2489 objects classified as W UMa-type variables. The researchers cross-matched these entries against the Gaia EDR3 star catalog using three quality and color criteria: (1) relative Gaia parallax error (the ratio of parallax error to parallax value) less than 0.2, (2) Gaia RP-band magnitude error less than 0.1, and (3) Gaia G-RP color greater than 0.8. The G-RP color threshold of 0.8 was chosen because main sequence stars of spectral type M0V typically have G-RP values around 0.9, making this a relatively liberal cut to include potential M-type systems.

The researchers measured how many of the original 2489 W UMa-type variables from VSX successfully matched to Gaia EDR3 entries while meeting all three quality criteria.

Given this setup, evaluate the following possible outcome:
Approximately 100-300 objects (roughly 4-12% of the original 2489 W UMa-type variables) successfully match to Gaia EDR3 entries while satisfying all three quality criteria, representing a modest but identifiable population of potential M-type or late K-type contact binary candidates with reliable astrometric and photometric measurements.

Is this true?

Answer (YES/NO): NO